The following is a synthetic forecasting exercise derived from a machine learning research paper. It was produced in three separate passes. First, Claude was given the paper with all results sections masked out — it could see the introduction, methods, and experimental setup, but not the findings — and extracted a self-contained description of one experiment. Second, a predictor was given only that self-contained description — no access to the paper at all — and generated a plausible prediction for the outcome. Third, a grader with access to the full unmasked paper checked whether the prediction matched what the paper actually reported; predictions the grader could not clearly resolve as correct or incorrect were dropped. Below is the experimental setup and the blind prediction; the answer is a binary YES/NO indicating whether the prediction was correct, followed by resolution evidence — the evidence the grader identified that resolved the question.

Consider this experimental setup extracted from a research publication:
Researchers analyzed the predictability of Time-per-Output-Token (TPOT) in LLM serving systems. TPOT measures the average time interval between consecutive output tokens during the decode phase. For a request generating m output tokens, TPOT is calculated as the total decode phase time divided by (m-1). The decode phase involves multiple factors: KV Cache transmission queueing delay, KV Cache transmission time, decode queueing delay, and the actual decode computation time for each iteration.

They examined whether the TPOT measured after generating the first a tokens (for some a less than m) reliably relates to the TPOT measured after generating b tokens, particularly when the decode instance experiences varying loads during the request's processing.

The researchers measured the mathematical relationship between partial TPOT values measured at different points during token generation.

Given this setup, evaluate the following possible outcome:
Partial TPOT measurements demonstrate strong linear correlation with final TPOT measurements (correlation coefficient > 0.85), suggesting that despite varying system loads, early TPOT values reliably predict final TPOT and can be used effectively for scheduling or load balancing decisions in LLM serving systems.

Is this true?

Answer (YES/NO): NO